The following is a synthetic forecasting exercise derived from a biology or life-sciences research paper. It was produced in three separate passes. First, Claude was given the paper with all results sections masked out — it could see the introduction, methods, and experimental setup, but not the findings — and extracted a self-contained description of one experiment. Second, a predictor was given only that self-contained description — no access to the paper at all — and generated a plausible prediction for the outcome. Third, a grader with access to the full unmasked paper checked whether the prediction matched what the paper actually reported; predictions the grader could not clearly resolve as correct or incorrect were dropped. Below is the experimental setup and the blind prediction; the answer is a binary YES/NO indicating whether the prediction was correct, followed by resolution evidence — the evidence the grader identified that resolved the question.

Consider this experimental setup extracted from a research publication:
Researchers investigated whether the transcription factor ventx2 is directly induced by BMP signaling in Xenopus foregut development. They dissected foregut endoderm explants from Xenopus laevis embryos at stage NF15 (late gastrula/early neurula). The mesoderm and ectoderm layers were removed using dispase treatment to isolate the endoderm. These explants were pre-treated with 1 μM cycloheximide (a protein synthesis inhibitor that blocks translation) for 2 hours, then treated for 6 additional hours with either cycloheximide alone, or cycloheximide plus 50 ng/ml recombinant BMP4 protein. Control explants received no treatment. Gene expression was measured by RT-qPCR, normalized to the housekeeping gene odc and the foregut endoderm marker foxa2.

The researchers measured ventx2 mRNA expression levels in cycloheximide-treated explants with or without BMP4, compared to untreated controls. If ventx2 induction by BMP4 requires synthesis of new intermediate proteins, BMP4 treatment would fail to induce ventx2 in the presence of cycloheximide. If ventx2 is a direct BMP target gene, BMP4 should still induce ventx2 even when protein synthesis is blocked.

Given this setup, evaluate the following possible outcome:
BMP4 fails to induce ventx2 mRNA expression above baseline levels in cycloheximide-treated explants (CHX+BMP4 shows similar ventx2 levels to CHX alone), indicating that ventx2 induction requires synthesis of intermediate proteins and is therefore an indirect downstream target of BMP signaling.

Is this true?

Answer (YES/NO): NO